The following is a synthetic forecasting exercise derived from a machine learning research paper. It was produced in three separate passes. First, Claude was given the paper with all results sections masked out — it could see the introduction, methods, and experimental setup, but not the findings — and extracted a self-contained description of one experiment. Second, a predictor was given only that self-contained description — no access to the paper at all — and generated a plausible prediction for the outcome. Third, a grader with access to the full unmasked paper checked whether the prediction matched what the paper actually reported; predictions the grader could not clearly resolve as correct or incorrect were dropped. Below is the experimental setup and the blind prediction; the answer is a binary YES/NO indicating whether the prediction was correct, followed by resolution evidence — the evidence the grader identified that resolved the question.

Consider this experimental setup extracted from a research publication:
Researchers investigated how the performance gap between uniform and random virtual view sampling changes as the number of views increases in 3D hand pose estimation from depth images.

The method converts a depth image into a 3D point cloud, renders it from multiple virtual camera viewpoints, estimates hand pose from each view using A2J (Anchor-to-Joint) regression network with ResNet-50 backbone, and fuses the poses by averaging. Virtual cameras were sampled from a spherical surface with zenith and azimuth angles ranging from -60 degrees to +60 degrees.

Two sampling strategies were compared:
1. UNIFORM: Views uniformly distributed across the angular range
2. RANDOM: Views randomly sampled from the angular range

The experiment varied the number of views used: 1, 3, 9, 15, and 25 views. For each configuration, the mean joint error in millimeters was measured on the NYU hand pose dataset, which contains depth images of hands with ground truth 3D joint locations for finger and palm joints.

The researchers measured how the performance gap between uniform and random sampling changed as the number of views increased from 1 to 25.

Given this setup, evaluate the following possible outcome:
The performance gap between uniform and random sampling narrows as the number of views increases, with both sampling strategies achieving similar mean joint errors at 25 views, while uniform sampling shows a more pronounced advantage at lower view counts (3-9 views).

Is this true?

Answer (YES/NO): NO